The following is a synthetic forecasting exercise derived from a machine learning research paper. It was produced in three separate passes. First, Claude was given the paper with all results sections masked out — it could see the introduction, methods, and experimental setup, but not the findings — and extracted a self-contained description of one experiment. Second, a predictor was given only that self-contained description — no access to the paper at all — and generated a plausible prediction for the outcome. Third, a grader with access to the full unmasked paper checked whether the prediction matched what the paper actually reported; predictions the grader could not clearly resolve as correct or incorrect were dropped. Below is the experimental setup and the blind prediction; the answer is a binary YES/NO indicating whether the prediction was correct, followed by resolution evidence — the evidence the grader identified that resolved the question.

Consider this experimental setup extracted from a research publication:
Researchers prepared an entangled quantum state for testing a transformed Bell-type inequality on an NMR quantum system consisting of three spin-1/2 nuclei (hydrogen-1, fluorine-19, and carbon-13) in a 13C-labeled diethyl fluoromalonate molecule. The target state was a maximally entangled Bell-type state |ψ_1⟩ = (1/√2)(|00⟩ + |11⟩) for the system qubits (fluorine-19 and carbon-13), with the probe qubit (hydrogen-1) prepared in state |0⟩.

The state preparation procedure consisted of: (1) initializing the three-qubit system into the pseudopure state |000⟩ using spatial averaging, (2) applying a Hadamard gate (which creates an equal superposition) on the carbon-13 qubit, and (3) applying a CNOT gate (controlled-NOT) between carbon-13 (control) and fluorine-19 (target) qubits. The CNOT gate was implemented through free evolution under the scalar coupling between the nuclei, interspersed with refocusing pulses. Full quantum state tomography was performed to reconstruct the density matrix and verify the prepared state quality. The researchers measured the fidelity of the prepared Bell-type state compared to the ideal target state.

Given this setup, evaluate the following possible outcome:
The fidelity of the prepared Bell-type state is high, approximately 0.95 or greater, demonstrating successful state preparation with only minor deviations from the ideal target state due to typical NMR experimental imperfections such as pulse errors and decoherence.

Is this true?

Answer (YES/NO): YES